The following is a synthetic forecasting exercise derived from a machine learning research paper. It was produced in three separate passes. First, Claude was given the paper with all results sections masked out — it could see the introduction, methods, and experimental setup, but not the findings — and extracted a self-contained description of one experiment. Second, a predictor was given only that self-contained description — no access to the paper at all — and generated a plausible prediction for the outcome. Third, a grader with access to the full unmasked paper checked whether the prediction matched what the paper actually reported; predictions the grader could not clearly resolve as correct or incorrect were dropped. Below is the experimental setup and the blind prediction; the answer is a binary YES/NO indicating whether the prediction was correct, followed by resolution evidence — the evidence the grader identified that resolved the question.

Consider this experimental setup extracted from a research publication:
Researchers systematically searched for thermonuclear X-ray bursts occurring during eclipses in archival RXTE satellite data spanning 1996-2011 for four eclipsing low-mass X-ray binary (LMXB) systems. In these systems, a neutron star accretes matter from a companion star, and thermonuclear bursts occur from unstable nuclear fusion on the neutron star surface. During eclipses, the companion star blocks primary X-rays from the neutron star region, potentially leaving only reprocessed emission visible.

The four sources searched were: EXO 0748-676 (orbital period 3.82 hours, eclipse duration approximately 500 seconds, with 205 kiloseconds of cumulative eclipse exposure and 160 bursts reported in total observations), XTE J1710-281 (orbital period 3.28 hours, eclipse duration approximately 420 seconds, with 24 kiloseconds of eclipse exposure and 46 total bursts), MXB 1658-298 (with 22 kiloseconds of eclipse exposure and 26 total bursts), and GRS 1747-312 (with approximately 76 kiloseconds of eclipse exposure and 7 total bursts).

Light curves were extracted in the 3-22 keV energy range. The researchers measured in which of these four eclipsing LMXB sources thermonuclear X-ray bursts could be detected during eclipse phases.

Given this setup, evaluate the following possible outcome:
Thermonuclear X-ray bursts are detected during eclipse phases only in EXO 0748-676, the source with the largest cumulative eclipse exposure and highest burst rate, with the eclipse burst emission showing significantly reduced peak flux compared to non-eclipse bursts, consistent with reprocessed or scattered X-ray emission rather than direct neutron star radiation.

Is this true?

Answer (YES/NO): NO